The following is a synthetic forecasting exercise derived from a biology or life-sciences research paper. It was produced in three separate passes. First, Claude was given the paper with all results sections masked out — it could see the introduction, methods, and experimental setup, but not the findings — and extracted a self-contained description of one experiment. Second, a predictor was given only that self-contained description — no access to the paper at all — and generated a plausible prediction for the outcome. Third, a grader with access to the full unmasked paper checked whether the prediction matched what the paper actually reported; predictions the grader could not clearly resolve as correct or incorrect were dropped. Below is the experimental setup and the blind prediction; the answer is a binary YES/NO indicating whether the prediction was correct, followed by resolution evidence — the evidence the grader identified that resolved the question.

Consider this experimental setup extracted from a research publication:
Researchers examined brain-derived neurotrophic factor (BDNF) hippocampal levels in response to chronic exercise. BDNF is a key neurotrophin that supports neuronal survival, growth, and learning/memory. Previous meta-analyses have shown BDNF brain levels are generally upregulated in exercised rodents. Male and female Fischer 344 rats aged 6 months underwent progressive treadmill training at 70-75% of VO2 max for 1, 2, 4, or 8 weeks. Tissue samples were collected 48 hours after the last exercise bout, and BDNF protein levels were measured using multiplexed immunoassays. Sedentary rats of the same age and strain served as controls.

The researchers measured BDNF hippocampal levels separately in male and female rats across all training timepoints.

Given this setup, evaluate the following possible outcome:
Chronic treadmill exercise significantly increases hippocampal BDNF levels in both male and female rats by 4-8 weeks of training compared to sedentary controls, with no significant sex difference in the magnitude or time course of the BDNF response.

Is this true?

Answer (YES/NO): NO